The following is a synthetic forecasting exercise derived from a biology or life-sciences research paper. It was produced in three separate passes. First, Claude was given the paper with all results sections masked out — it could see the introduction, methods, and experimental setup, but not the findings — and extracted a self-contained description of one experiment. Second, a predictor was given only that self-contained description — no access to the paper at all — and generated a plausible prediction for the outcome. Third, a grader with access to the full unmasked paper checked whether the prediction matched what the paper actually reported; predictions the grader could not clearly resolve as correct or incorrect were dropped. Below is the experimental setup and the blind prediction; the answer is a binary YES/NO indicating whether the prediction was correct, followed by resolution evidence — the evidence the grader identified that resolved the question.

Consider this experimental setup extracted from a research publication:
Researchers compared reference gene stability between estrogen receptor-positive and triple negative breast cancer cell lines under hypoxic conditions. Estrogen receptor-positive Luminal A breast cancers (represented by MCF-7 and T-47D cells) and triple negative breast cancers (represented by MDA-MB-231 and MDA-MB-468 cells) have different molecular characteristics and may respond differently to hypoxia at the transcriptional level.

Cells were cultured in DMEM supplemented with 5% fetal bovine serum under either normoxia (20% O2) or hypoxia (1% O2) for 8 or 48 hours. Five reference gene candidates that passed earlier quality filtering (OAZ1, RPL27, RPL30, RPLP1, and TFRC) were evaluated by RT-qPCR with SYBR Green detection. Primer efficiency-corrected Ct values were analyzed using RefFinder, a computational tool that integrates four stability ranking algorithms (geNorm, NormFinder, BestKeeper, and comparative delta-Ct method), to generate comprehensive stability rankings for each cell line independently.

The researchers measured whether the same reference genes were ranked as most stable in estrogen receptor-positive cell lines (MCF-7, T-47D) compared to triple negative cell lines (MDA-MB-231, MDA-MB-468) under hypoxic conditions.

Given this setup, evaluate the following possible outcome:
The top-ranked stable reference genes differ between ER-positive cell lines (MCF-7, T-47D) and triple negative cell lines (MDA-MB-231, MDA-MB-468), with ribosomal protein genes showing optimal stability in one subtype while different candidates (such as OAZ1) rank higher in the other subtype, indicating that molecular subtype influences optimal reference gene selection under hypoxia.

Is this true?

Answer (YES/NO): NO